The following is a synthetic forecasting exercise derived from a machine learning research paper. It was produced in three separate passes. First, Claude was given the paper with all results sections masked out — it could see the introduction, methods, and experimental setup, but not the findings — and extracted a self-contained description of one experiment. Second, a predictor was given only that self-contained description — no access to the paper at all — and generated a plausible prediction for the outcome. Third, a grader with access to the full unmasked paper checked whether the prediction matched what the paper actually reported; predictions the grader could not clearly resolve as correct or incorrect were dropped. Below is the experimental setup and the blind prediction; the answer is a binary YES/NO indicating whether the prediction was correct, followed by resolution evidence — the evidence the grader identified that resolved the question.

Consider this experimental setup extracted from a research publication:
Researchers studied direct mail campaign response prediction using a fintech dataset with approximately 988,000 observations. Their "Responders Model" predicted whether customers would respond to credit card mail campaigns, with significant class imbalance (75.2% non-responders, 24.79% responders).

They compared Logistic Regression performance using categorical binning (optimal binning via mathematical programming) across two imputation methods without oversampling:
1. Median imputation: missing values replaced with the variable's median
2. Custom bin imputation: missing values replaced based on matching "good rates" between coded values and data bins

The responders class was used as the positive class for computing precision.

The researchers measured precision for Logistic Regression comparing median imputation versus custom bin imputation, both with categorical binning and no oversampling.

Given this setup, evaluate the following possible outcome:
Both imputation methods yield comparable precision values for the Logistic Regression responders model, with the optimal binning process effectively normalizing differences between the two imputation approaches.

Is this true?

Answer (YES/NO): NO